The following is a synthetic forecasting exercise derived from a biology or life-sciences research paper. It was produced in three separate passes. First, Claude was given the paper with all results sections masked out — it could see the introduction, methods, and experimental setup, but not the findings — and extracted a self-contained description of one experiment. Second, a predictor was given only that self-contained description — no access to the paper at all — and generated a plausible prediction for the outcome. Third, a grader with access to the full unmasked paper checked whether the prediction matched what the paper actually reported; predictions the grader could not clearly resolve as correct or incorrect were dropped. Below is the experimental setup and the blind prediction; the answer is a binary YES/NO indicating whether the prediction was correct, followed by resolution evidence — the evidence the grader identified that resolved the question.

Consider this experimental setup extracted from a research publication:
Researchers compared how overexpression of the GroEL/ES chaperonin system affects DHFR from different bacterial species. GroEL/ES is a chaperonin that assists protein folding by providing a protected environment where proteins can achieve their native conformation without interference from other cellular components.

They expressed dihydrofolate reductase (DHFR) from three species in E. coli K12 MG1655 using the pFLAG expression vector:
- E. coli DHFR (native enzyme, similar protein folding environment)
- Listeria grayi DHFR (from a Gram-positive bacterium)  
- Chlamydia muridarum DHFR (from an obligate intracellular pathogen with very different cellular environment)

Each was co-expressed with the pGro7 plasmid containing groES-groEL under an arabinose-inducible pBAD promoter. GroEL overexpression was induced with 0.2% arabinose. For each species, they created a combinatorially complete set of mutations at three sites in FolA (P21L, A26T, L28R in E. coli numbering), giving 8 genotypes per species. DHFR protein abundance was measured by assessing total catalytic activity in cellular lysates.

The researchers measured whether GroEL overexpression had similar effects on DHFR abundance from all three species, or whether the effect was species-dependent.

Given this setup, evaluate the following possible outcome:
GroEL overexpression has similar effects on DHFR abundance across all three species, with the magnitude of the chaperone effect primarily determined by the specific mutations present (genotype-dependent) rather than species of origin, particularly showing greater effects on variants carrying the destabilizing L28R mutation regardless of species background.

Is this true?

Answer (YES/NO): NO